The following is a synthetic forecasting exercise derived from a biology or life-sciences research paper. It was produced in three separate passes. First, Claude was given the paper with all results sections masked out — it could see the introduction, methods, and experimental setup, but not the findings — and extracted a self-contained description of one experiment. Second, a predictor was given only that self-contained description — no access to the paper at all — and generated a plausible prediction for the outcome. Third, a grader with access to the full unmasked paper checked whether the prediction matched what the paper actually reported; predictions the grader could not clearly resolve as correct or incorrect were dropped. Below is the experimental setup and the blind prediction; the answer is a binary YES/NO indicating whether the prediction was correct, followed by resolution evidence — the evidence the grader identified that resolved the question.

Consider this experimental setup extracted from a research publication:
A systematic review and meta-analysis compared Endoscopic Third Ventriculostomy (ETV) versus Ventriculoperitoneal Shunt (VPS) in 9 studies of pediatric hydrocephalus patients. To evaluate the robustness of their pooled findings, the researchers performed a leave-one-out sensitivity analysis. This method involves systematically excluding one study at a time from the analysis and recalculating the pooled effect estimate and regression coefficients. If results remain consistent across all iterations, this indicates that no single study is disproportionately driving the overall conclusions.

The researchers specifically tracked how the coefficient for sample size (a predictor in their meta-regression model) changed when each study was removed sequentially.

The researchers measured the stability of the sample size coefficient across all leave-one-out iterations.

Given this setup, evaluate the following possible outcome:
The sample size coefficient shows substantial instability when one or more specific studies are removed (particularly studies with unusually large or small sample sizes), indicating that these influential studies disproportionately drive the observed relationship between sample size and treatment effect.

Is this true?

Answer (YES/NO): NO